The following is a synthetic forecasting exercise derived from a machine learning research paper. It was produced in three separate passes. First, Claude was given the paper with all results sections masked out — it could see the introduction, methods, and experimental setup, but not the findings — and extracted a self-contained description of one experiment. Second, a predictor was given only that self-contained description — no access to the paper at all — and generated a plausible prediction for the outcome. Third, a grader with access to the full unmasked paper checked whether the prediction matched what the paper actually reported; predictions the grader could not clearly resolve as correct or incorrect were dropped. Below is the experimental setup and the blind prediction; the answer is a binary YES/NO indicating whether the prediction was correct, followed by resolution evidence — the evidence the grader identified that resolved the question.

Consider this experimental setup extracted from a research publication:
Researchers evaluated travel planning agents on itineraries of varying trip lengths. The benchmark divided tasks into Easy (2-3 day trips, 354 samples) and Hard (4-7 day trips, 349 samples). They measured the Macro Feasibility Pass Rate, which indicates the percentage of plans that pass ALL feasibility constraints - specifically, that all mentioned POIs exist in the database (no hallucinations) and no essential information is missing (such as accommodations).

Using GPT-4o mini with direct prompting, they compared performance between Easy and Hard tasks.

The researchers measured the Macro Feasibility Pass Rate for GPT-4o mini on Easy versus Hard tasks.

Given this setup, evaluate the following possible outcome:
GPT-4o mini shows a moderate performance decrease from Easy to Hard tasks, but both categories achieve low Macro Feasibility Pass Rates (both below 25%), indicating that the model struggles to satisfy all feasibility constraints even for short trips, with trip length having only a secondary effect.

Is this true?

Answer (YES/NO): NO